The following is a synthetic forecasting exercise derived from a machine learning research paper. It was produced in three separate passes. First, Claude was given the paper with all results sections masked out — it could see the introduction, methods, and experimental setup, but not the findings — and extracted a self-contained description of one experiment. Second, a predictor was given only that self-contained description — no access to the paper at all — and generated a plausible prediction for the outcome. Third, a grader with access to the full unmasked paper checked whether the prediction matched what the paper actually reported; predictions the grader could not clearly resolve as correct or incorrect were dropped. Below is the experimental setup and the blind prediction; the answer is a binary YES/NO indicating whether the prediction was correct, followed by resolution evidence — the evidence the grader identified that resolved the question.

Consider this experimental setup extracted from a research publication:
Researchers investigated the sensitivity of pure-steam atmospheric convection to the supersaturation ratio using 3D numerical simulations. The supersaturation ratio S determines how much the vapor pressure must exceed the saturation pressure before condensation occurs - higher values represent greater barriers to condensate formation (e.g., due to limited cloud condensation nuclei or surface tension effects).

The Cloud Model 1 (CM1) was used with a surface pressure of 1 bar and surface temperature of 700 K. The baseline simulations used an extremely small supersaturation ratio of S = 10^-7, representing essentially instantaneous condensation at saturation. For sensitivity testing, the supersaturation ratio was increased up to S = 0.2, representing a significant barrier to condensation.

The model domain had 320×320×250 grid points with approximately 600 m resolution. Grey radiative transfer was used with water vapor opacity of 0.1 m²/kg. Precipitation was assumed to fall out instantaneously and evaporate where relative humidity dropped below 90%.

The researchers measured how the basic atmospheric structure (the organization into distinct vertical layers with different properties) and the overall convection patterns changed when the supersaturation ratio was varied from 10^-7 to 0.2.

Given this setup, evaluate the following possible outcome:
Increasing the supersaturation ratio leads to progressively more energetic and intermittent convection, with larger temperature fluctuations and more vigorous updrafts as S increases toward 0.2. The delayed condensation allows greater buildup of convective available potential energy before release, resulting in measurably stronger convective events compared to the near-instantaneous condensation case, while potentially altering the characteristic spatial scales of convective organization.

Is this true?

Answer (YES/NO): NO